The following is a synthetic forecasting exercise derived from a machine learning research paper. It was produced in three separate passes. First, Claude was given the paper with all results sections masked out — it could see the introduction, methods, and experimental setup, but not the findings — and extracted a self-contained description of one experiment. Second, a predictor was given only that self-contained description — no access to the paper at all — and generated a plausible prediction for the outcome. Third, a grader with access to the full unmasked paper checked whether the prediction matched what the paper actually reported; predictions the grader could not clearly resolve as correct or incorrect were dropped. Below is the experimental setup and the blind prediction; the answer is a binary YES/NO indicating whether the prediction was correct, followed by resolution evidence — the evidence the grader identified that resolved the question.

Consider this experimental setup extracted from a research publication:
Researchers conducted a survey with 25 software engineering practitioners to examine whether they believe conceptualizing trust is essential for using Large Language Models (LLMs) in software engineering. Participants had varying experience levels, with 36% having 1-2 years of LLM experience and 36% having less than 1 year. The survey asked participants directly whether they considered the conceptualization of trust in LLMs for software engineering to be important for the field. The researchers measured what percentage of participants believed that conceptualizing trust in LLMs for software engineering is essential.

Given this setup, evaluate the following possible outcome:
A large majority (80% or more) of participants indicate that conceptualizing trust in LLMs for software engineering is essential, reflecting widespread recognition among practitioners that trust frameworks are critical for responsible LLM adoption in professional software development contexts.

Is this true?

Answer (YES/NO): YES